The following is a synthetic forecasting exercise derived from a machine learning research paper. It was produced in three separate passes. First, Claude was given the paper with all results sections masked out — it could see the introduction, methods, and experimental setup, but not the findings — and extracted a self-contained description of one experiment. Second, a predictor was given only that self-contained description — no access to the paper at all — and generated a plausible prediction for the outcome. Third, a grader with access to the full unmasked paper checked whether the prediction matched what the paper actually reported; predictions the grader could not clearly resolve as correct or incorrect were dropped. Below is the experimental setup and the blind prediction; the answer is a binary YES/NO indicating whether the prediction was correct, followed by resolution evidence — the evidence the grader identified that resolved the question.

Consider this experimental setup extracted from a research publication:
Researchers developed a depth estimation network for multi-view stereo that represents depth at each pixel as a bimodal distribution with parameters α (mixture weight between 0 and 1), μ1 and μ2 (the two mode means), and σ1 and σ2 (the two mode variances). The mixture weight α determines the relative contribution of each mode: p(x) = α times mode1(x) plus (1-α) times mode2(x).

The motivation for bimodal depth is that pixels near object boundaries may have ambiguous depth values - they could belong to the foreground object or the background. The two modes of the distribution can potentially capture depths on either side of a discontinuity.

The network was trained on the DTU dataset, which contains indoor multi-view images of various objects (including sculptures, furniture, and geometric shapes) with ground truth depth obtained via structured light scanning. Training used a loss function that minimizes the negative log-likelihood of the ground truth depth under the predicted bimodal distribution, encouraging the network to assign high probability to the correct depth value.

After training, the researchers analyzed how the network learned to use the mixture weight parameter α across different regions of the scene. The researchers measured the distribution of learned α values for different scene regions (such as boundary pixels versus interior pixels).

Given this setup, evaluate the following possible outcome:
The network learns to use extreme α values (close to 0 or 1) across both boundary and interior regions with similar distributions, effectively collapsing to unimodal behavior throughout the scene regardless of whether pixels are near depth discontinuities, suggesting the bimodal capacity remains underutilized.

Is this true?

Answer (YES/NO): NO